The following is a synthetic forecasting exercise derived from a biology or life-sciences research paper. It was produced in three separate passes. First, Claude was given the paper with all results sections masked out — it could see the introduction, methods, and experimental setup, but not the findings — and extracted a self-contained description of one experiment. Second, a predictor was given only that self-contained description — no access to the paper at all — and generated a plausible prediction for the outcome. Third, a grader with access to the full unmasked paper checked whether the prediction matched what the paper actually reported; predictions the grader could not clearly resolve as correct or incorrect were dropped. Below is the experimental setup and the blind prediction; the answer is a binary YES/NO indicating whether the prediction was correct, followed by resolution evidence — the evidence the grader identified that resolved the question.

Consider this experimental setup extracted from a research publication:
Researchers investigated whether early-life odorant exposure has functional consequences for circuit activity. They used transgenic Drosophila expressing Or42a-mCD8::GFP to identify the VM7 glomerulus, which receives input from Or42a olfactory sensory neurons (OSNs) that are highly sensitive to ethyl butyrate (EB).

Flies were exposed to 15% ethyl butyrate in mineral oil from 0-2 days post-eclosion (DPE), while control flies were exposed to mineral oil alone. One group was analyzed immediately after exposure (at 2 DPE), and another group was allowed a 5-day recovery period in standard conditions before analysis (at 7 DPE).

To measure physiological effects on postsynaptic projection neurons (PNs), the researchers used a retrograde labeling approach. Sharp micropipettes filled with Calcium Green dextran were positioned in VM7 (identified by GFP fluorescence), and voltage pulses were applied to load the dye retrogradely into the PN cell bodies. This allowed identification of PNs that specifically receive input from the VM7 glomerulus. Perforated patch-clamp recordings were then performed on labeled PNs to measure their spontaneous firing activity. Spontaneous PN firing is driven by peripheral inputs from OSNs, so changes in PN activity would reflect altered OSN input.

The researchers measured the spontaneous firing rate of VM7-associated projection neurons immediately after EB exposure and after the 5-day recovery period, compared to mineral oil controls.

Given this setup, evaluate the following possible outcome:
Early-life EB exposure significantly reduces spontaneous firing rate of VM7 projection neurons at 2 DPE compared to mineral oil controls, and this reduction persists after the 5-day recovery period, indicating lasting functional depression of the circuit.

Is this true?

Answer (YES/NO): YES